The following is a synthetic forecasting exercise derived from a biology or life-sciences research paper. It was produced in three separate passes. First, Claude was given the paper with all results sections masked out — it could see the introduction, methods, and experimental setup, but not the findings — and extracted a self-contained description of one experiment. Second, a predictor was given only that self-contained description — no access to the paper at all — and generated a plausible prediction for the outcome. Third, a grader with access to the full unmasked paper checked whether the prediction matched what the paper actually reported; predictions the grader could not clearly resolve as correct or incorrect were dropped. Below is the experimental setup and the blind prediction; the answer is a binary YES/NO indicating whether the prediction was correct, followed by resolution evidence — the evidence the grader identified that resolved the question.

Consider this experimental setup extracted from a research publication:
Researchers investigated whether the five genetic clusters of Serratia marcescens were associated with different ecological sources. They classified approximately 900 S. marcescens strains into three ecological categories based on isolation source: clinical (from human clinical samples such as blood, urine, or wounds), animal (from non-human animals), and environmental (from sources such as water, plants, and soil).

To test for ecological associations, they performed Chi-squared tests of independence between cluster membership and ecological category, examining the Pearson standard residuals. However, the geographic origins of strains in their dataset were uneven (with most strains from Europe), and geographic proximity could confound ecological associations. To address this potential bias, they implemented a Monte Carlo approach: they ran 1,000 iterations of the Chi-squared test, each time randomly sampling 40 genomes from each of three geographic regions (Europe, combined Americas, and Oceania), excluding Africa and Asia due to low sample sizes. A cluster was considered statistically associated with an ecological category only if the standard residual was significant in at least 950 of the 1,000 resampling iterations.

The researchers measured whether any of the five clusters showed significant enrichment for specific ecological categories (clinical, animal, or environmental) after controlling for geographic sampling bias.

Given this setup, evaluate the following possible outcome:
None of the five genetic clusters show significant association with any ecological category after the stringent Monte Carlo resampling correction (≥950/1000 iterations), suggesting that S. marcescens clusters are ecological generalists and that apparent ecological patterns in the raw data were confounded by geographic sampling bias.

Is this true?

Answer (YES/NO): NO